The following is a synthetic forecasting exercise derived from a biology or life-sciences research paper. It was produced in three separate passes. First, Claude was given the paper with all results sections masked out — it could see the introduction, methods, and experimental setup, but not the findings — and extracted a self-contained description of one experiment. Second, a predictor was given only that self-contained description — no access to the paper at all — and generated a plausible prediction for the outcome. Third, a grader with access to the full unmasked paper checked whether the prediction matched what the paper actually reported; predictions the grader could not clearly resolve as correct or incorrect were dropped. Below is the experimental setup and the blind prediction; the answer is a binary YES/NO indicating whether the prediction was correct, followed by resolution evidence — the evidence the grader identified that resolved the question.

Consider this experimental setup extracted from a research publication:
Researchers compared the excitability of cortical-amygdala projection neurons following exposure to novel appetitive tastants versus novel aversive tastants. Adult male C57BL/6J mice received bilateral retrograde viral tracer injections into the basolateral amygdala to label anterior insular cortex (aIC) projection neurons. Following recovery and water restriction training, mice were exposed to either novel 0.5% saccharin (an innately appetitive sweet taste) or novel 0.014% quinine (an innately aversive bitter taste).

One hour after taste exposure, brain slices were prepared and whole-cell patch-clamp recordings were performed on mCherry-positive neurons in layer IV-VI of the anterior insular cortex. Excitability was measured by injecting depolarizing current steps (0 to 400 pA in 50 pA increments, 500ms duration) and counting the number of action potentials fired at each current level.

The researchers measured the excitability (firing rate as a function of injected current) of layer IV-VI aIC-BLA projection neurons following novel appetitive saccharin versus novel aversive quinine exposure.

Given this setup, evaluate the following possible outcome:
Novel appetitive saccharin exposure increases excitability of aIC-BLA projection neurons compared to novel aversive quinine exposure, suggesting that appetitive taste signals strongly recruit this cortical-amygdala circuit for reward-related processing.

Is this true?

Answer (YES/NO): YES